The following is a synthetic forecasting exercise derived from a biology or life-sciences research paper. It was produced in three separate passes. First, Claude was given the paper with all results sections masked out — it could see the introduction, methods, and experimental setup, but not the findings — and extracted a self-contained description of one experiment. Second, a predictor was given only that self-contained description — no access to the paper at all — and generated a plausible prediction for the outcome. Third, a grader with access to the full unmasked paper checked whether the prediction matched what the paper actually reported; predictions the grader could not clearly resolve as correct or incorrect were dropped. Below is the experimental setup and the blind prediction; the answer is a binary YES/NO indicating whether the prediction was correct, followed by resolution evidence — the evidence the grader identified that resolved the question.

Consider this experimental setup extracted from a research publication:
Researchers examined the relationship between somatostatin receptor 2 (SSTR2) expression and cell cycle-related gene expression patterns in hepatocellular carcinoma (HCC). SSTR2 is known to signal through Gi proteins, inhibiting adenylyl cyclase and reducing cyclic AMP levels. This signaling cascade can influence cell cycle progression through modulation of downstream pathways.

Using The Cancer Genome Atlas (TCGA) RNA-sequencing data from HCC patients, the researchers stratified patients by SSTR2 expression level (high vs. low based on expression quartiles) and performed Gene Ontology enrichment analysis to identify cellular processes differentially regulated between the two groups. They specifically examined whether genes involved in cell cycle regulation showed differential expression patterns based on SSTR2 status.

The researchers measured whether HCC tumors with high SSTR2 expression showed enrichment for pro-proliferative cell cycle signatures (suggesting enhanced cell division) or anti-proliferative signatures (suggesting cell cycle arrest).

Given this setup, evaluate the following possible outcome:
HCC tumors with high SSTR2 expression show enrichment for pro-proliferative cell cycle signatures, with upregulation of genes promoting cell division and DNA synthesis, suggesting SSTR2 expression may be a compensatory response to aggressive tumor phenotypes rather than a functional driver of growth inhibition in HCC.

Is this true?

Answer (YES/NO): YES